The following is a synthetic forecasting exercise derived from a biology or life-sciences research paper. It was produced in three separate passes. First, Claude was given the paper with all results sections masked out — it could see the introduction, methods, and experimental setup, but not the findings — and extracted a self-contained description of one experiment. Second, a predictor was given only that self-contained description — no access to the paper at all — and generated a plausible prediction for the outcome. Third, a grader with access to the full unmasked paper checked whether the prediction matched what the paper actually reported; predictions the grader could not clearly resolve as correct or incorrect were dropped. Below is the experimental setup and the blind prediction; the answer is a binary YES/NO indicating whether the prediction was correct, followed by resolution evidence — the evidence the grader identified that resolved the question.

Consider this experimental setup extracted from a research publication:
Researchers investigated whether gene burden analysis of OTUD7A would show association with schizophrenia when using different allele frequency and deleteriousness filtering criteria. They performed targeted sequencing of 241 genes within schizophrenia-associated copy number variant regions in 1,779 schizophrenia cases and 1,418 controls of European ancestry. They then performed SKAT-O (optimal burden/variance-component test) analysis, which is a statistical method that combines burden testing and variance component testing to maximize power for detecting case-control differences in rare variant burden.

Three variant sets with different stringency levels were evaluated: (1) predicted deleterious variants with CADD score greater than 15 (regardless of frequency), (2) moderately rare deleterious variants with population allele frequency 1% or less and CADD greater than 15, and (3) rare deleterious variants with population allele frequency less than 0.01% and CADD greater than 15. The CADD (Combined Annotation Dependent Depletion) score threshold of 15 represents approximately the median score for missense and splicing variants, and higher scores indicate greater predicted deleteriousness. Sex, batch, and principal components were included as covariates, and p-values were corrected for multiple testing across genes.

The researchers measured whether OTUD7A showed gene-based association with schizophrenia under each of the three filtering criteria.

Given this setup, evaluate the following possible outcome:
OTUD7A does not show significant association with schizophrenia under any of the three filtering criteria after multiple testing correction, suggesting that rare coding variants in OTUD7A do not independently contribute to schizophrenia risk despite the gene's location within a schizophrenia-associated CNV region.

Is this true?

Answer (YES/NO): YES